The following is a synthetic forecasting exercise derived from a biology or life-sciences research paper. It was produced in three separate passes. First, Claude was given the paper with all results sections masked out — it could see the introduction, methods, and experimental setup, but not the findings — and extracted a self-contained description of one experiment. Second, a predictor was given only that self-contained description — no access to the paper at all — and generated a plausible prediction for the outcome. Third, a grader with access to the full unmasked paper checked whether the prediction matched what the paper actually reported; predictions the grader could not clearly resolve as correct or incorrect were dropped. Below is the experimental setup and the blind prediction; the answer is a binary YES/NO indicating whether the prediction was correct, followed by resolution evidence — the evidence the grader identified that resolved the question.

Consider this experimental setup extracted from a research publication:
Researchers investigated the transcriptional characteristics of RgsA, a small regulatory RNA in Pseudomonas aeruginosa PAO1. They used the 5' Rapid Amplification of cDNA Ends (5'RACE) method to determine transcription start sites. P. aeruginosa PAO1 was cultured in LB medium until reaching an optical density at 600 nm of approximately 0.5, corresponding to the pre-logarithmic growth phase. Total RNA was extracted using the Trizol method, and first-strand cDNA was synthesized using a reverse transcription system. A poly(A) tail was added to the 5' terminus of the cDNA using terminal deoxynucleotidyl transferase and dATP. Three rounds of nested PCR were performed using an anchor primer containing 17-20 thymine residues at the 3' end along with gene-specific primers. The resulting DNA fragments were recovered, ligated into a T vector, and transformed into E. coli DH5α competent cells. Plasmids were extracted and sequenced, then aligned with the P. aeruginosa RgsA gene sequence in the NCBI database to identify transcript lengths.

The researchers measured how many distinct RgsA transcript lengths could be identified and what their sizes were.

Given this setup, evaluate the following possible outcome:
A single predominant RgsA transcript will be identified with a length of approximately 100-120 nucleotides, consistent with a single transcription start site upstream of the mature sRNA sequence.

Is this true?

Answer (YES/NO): NO